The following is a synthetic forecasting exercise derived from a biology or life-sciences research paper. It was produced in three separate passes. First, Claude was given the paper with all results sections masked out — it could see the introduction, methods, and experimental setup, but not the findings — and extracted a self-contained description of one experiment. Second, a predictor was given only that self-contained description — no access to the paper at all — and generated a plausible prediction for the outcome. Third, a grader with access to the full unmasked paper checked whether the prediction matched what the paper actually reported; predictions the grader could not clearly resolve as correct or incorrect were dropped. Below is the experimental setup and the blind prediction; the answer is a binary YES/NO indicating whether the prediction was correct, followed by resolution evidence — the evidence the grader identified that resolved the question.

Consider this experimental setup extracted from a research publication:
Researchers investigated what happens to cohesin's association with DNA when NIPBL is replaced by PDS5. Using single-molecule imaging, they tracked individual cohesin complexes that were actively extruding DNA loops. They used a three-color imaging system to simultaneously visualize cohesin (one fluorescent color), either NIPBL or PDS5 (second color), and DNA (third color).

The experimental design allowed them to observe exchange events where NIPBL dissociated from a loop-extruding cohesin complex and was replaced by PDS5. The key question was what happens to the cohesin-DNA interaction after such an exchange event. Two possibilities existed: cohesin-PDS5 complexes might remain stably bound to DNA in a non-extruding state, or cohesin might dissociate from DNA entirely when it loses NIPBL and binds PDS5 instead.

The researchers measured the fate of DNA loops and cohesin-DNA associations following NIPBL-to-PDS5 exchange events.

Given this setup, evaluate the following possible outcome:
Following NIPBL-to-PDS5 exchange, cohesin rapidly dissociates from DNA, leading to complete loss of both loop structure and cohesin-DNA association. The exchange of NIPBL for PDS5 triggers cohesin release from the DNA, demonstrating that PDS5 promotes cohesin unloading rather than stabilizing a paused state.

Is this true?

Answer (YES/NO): YES